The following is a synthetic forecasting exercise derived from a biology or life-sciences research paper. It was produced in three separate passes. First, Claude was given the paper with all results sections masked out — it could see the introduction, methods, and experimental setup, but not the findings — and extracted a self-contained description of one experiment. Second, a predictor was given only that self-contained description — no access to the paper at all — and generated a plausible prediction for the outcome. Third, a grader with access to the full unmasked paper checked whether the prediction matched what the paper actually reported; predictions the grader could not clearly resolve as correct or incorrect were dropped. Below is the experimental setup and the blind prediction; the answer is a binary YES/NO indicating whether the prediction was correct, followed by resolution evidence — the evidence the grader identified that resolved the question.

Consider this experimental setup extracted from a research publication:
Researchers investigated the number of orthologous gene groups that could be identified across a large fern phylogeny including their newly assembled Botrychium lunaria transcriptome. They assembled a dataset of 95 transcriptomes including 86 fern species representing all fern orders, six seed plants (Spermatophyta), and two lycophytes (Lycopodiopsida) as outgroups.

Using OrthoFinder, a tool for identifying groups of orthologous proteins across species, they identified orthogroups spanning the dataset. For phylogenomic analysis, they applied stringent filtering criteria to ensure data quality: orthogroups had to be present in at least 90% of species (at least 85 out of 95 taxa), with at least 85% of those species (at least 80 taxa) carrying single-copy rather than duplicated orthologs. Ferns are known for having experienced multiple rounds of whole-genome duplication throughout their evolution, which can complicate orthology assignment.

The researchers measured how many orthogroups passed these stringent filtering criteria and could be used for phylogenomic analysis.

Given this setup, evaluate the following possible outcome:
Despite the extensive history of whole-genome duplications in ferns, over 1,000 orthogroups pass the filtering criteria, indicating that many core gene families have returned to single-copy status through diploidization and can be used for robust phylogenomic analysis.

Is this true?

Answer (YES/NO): NO